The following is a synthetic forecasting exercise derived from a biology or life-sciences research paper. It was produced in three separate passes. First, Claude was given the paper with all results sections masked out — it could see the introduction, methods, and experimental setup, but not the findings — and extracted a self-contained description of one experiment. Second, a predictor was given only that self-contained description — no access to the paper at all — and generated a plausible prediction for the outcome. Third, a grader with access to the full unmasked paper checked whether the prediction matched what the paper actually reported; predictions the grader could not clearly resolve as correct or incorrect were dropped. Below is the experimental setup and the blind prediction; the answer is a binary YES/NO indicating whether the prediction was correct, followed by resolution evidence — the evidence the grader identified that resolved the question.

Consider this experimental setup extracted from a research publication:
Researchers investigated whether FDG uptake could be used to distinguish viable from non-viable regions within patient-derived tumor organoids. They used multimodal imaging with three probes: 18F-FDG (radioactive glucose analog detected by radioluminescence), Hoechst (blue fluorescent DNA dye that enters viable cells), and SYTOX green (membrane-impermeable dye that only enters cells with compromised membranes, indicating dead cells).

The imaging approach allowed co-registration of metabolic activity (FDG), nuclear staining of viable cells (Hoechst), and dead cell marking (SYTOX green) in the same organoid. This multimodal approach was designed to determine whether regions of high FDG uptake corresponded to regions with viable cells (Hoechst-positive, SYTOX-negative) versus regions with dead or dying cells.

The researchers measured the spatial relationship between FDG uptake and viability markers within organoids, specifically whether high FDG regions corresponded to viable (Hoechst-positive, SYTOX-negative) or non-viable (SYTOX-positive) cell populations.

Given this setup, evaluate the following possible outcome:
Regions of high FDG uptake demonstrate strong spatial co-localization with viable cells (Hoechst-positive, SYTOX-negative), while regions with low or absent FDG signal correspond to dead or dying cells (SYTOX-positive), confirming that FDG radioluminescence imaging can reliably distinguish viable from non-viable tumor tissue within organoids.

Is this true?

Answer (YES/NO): YES